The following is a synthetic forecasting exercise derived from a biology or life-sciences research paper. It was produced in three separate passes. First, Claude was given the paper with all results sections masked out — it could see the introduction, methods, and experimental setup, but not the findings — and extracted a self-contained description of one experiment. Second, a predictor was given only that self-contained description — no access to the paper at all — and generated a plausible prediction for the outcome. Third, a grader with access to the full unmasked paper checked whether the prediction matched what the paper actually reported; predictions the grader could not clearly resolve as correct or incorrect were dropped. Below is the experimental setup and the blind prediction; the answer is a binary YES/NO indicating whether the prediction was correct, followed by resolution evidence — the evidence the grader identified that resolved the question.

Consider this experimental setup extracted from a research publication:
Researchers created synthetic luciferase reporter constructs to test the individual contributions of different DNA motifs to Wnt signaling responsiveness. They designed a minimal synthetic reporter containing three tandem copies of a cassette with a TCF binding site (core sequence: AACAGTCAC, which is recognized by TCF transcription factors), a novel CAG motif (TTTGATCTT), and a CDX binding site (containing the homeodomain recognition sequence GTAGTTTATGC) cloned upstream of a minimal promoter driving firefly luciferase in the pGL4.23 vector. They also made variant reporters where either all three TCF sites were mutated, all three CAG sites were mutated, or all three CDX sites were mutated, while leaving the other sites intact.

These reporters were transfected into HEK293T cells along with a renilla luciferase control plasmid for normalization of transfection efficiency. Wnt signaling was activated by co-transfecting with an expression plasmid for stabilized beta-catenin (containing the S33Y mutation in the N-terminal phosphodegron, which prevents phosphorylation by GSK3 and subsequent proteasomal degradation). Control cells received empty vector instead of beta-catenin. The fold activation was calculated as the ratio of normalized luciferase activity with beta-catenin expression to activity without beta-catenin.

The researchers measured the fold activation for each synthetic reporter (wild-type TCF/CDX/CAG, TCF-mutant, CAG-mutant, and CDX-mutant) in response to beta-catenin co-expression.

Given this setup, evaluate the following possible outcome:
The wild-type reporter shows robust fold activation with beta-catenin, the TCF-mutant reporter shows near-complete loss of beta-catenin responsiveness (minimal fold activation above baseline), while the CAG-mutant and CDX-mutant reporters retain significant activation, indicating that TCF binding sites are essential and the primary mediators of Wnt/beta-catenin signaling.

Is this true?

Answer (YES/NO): YES